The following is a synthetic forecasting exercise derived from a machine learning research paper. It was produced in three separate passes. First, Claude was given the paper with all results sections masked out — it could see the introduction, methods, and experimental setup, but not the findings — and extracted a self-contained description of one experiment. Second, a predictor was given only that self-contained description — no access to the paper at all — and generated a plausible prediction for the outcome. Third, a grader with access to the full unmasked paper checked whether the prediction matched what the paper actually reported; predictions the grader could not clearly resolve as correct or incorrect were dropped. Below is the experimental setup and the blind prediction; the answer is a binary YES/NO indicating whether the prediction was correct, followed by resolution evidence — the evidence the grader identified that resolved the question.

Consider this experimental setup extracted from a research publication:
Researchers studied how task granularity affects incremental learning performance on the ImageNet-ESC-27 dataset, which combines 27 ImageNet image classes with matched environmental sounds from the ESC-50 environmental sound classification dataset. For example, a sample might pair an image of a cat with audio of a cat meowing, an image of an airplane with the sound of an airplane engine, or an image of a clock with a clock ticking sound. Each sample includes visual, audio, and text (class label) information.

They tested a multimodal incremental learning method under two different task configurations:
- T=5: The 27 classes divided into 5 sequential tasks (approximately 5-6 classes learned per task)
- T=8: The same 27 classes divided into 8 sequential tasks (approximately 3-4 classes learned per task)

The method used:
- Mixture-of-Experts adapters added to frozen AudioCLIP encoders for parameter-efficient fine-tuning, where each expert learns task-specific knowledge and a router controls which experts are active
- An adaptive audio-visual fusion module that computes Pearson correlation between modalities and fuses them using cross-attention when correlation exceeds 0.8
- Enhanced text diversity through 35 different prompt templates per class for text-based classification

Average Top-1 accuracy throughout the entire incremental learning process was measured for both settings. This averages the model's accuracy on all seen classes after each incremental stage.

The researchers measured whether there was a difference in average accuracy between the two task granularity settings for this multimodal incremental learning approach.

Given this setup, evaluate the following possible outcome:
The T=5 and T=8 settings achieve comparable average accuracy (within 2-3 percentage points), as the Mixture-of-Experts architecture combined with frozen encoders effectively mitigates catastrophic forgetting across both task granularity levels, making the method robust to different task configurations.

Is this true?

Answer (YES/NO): YES